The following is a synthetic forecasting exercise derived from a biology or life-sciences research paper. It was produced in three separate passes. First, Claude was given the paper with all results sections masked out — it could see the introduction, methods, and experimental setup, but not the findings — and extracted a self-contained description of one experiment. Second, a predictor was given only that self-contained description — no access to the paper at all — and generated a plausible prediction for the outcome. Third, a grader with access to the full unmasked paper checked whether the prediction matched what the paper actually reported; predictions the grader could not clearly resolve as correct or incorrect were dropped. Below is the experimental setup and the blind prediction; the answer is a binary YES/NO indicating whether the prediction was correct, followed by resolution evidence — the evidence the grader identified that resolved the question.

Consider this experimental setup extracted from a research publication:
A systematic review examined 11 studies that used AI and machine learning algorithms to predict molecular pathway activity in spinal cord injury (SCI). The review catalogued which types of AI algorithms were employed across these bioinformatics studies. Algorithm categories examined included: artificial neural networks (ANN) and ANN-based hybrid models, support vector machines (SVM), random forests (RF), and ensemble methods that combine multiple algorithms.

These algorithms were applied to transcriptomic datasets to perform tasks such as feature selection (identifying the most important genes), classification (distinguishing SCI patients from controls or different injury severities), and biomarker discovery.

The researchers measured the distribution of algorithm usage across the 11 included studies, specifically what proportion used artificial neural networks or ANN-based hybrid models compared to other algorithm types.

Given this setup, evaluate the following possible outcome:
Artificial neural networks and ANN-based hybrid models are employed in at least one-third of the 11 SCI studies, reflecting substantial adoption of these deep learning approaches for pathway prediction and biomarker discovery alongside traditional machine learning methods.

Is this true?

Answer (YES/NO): YES